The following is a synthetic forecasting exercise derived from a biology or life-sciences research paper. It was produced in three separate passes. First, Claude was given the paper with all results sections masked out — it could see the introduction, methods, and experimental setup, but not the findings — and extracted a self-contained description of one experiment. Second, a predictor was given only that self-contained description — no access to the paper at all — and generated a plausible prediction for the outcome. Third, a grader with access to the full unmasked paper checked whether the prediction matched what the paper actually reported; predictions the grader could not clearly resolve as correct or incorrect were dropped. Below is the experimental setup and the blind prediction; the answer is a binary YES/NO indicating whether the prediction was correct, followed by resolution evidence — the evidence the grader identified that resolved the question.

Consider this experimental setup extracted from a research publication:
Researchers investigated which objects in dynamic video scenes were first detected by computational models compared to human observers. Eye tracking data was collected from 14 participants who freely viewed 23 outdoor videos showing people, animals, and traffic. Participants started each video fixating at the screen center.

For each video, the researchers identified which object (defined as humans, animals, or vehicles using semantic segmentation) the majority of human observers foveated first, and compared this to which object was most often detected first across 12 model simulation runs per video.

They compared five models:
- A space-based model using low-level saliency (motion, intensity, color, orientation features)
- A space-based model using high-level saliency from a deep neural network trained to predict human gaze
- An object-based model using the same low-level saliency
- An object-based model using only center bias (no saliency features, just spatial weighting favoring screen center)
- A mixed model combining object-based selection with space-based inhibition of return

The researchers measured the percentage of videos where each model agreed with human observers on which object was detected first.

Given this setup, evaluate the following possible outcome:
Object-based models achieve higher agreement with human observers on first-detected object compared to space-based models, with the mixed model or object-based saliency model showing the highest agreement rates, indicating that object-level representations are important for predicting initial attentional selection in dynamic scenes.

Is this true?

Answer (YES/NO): YES